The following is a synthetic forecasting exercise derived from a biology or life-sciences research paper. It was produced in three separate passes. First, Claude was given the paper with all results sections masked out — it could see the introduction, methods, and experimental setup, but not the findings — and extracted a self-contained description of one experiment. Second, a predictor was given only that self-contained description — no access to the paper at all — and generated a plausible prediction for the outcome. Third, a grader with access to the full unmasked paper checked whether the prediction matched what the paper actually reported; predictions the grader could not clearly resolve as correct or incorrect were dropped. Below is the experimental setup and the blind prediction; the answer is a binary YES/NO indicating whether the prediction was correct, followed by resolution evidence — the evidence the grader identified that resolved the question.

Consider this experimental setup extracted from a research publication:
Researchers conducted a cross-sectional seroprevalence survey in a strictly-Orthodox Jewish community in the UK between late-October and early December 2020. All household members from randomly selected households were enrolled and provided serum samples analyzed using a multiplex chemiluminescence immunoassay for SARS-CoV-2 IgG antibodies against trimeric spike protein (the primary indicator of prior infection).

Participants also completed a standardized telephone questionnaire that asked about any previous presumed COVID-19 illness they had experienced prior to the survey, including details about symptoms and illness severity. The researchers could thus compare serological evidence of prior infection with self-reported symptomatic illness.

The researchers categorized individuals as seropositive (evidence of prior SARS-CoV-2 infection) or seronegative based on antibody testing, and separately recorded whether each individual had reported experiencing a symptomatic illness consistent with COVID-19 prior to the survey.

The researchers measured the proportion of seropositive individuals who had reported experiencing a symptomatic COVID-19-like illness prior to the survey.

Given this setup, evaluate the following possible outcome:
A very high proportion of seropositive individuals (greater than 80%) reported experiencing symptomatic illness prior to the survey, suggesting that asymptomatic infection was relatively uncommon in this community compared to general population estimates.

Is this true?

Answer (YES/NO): NO